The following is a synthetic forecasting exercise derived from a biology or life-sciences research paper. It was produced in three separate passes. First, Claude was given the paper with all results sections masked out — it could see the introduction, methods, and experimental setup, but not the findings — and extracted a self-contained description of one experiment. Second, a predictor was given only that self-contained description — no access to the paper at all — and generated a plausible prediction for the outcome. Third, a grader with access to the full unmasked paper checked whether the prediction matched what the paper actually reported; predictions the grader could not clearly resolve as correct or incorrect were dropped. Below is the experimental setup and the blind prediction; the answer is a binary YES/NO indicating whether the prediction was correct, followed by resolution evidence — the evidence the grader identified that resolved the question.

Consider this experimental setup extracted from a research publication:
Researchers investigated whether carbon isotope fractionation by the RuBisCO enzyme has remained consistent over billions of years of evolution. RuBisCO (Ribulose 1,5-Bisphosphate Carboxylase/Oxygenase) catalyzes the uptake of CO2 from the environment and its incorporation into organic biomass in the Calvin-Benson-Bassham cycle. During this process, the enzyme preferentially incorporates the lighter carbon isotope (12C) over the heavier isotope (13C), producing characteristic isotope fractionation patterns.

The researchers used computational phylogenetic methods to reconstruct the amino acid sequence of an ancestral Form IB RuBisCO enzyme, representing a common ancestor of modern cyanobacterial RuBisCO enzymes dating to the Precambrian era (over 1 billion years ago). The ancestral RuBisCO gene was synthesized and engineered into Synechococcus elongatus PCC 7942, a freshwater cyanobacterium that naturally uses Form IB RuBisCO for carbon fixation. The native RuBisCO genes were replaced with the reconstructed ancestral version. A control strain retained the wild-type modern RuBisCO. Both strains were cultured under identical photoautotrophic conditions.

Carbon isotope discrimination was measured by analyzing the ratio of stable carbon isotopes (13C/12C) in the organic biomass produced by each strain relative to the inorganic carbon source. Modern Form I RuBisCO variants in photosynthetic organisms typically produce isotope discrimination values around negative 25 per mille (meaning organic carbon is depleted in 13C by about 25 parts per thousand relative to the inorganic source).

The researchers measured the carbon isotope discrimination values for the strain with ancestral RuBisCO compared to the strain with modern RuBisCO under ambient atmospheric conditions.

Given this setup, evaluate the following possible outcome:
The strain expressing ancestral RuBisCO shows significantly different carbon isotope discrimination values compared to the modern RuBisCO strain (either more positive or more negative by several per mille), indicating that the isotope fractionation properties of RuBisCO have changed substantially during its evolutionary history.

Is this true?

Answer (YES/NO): NO